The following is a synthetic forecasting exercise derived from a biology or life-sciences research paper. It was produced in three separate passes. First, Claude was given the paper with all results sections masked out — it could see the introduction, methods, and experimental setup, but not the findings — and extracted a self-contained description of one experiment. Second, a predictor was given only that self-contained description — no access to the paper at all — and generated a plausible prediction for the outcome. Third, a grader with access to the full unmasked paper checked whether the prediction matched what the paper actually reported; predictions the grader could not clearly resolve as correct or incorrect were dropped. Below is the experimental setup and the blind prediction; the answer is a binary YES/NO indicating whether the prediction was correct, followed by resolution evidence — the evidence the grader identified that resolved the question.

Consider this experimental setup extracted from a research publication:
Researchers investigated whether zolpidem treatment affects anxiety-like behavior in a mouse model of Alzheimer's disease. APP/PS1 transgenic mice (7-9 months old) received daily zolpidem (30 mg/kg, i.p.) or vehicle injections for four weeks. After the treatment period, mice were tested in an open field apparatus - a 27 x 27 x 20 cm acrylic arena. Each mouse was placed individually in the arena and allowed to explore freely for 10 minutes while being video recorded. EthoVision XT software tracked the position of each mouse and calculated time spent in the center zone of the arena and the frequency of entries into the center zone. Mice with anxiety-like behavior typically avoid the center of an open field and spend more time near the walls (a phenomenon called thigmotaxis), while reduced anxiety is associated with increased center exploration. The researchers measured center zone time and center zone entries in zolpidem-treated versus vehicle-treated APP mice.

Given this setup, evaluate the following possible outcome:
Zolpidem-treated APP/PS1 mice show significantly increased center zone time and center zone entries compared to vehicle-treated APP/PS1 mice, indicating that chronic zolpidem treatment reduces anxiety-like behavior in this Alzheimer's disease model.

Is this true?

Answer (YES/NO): NO